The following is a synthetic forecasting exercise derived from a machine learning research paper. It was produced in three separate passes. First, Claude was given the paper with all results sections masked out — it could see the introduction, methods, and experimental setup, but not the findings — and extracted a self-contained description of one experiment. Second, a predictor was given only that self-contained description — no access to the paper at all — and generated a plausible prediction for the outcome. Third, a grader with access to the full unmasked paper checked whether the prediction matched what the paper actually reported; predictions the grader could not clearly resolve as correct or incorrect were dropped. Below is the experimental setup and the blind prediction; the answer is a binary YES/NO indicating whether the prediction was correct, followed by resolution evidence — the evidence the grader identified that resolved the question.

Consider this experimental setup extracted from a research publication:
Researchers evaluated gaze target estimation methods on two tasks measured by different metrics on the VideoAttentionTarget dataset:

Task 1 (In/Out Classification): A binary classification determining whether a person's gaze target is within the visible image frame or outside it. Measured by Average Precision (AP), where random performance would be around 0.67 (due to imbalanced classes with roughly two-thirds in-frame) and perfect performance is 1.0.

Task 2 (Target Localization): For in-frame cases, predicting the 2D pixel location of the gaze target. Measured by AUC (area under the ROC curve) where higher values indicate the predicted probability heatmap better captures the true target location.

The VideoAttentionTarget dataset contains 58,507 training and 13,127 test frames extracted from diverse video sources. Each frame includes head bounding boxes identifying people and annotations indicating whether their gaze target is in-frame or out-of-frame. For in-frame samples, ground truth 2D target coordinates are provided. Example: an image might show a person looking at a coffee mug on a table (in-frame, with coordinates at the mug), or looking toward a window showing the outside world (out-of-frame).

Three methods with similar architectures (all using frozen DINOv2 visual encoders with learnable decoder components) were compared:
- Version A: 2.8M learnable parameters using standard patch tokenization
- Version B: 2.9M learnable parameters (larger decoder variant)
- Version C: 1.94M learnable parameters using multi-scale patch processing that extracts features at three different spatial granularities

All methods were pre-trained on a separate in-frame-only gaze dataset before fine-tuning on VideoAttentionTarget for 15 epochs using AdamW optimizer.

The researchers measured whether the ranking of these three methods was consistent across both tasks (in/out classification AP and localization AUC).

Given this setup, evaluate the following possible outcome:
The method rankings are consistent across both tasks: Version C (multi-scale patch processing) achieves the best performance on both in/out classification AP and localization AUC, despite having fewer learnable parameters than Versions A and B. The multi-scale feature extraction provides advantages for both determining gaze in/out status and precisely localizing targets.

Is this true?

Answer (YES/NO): NO